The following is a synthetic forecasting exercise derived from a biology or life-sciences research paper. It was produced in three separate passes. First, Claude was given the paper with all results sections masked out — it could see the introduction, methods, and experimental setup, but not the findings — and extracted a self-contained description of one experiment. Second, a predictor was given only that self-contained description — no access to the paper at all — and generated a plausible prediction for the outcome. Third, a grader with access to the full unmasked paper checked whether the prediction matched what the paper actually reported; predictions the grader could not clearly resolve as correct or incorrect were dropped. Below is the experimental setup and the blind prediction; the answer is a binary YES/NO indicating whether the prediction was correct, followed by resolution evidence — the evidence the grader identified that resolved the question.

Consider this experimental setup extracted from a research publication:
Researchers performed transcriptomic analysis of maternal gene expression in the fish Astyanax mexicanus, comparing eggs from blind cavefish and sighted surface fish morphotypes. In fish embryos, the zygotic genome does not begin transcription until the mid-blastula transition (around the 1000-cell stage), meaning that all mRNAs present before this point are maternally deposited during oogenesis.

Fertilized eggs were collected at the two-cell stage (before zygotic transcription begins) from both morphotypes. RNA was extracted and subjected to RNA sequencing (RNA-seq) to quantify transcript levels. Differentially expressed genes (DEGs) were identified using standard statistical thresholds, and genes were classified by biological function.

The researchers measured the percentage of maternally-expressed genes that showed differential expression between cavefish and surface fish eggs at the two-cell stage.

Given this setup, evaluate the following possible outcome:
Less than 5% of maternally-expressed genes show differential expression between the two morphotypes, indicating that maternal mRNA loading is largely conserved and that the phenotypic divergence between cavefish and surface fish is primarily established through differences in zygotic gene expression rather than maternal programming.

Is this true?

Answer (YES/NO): NO